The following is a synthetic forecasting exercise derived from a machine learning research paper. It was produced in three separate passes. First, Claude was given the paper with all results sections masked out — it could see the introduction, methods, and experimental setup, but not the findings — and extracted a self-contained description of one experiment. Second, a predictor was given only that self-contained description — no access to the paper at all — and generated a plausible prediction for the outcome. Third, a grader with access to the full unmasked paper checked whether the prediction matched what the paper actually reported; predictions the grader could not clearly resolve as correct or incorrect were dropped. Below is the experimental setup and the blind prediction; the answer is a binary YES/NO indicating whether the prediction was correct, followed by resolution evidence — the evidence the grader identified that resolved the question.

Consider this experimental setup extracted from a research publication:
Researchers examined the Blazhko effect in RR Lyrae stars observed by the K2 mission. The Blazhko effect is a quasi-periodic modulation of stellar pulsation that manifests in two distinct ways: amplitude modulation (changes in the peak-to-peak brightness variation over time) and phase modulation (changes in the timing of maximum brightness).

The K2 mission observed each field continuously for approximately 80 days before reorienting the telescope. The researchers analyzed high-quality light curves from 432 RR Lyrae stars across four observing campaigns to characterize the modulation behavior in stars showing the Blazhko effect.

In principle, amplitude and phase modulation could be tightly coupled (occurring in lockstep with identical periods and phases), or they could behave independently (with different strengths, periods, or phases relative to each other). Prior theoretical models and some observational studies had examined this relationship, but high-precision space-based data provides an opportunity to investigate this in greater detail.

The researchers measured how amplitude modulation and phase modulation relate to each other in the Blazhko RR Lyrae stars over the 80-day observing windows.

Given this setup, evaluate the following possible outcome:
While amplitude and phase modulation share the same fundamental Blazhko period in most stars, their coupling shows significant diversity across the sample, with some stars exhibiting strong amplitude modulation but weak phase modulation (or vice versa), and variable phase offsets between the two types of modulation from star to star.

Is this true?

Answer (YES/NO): YES